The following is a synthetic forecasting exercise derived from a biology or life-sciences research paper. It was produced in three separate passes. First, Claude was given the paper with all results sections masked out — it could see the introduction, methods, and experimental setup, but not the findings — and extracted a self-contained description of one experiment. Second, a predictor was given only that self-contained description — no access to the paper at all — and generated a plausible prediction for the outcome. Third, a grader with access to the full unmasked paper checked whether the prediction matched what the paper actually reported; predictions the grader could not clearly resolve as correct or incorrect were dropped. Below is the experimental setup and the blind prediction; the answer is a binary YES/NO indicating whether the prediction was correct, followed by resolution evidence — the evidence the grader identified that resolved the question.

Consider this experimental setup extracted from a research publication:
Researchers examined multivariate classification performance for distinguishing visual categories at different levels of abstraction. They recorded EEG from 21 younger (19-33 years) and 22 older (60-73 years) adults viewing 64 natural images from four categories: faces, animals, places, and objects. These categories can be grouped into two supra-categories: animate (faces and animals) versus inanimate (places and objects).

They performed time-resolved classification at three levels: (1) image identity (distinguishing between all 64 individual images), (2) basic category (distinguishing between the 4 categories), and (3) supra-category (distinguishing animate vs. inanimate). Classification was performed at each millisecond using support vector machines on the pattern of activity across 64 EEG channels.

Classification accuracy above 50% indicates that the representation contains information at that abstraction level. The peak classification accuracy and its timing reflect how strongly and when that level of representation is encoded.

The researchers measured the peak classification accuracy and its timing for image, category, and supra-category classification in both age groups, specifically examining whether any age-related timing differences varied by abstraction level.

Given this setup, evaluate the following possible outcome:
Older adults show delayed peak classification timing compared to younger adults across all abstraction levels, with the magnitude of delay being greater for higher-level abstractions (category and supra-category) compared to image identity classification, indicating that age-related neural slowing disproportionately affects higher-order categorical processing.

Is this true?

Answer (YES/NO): NO